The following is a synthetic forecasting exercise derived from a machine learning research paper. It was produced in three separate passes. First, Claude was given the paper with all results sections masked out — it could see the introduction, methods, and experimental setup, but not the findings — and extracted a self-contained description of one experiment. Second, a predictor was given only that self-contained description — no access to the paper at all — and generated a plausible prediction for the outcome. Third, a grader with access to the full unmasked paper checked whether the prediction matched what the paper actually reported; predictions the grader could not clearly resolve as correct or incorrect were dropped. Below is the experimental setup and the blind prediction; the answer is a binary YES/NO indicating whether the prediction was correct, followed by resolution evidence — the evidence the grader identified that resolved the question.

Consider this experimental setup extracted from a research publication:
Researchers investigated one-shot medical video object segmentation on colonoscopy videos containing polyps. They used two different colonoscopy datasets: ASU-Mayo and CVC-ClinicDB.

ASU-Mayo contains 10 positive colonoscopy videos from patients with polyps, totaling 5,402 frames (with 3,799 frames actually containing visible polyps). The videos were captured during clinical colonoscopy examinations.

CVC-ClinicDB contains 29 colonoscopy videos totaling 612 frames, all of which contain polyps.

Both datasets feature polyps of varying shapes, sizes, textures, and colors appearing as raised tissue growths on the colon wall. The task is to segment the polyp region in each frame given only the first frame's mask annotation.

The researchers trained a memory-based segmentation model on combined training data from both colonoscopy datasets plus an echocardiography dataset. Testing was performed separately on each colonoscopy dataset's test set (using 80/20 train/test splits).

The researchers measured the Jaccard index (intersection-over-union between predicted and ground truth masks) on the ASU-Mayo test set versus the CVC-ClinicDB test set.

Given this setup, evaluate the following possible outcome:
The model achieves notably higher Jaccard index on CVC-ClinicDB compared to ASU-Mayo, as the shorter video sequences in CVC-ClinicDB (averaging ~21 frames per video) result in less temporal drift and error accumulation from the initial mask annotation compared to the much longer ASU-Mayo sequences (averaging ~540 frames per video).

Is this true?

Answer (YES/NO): YES